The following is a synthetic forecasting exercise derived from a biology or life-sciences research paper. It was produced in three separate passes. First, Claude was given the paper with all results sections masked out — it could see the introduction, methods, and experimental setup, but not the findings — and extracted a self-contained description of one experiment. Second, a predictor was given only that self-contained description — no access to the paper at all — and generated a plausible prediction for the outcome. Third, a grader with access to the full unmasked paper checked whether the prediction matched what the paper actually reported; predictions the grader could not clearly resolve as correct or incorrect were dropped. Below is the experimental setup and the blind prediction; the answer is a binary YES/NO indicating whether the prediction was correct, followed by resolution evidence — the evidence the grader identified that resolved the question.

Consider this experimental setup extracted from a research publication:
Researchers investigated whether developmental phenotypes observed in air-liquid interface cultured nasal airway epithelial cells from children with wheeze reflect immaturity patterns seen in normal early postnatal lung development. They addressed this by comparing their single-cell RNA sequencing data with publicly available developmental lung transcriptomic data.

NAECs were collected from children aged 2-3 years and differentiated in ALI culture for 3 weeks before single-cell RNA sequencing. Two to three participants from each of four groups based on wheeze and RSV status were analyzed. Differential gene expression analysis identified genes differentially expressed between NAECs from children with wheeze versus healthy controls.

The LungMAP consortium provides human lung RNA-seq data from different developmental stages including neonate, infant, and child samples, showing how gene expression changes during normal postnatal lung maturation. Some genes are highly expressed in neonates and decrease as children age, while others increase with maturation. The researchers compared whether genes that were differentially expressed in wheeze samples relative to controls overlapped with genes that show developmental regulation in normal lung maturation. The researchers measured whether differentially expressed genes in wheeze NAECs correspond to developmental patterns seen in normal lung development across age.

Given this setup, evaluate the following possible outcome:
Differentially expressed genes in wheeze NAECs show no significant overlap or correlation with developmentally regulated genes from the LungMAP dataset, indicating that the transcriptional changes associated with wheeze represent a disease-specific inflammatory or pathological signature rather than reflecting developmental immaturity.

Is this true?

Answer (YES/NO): NO